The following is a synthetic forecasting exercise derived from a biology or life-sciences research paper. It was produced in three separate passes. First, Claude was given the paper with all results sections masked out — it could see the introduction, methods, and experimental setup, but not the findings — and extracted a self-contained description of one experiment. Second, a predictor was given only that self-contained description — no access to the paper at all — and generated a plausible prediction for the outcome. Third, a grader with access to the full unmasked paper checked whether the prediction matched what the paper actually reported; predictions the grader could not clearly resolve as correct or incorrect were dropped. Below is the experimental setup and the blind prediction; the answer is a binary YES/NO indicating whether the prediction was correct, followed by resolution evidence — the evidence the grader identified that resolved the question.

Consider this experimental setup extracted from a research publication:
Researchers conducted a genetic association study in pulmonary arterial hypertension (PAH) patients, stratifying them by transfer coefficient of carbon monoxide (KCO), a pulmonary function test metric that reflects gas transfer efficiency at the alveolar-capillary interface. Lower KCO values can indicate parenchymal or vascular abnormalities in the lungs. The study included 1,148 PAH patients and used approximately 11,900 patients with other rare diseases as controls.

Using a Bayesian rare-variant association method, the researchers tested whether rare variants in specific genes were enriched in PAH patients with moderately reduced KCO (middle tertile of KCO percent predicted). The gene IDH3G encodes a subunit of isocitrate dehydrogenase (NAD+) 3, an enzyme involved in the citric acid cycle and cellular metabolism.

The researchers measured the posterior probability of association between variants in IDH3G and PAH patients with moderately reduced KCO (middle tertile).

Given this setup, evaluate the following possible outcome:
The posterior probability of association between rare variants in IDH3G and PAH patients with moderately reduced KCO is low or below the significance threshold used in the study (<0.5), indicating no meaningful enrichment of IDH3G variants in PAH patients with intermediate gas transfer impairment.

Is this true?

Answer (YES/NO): NO